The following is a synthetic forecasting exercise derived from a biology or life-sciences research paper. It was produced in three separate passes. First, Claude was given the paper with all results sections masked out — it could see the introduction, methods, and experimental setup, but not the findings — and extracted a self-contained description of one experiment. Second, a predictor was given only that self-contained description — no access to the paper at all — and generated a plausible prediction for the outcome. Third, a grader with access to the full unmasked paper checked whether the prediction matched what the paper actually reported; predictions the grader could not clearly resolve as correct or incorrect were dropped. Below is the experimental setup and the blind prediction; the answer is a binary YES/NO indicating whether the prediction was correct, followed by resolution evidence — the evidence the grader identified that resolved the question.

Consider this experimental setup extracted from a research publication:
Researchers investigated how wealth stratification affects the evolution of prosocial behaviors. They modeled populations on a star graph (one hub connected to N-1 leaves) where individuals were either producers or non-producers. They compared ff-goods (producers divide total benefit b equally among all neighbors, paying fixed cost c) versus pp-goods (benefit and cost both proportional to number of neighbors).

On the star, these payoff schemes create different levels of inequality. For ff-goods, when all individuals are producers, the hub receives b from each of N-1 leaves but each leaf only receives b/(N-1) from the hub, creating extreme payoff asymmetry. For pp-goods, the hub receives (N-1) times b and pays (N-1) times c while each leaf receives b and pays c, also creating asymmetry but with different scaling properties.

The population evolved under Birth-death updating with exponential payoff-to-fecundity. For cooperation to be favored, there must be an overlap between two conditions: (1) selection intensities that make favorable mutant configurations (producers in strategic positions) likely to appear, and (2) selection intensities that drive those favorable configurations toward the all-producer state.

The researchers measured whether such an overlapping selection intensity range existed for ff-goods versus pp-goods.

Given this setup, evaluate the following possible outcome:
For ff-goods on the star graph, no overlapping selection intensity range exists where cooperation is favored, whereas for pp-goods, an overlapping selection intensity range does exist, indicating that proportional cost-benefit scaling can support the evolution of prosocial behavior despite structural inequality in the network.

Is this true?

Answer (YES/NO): NO